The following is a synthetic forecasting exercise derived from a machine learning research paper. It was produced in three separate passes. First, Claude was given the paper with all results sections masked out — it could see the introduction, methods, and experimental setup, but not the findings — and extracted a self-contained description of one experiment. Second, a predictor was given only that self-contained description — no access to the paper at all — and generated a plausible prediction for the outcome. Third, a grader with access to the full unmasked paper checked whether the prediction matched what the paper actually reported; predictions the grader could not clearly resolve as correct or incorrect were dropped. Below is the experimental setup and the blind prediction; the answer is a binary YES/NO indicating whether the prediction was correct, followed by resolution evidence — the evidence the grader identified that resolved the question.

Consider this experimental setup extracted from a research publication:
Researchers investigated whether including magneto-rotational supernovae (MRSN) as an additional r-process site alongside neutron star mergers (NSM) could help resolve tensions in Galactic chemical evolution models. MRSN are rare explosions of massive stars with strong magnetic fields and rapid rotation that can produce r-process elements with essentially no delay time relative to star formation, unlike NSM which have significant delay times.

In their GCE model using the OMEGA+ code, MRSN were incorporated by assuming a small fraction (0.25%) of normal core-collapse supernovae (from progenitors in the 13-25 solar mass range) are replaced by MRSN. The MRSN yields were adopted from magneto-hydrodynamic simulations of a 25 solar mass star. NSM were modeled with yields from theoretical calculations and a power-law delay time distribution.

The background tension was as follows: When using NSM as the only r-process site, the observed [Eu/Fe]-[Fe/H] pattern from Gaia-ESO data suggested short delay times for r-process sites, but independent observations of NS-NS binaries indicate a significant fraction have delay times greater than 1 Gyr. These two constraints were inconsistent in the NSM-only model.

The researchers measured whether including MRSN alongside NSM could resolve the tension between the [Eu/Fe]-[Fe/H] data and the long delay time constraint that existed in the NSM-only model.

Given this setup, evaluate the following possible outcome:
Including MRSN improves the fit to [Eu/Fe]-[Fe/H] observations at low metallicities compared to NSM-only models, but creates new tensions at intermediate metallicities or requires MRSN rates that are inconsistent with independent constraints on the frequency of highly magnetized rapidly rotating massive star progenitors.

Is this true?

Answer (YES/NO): NO